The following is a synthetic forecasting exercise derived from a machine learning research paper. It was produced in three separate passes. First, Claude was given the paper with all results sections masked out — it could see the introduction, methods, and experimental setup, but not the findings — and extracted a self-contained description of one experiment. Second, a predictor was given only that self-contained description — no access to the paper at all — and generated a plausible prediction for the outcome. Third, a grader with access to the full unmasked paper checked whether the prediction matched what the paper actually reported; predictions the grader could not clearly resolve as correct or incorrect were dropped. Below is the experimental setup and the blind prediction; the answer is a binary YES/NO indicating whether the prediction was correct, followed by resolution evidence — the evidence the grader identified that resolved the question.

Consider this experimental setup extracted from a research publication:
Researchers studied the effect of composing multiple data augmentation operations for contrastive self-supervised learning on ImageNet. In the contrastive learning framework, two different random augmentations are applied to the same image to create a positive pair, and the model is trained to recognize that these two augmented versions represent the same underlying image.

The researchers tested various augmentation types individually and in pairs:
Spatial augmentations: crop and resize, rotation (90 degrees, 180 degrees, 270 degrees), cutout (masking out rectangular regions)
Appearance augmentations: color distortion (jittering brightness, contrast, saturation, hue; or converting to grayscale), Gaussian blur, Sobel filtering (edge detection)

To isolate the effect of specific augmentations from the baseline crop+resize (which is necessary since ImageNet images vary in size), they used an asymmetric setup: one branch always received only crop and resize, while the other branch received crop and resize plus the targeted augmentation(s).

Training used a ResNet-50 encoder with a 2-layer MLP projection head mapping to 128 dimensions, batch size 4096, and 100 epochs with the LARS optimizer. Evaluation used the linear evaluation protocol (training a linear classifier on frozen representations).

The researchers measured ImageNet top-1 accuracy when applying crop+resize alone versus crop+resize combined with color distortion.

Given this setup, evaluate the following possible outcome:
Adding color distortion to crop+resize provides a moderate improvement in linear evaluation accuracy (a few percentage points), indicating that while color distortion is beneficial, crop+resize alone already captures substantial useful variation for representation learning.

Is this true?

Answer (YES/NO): NO